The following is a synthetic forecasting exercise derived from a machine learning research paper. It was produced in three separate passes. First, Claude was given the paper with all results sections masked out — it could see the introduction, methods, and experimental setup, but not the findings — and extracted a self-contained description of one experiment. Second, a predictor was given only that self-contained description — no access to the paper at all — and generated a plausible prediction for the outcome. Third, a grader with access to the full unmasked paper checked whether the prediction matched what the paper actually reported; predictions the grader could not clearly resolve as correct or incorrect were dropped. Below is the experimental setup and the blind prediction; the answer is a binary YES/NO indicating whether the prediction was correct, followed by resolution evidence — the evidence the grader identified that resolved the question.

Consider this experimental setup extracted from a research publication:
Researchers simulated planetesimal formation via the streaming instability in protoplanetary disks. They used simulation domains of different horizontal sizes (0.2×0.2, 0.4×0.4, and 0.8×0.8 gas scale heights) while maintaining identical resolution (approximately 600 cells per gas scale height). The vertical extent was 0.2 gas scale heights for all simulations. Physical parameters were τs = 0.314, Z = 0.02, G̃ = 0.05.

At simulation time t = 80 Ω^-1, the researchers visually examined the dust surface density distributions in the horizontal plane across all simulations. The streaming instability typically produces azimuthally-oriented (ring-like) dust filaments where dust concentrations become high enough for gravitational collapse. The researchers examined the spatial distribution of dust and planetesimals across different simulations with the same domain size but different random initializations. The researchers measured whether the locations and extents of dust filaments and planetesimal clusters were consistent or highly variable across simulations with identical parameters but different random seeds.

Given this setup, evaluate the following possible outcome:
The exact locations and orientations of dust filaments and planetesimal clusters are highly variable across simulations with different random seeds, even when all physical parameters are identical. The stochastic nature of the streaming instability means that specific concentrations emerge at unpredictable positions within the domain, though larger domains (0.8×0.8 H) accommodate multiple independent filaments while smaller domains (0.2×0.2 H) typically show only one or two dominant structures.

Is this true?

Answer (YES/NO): YES